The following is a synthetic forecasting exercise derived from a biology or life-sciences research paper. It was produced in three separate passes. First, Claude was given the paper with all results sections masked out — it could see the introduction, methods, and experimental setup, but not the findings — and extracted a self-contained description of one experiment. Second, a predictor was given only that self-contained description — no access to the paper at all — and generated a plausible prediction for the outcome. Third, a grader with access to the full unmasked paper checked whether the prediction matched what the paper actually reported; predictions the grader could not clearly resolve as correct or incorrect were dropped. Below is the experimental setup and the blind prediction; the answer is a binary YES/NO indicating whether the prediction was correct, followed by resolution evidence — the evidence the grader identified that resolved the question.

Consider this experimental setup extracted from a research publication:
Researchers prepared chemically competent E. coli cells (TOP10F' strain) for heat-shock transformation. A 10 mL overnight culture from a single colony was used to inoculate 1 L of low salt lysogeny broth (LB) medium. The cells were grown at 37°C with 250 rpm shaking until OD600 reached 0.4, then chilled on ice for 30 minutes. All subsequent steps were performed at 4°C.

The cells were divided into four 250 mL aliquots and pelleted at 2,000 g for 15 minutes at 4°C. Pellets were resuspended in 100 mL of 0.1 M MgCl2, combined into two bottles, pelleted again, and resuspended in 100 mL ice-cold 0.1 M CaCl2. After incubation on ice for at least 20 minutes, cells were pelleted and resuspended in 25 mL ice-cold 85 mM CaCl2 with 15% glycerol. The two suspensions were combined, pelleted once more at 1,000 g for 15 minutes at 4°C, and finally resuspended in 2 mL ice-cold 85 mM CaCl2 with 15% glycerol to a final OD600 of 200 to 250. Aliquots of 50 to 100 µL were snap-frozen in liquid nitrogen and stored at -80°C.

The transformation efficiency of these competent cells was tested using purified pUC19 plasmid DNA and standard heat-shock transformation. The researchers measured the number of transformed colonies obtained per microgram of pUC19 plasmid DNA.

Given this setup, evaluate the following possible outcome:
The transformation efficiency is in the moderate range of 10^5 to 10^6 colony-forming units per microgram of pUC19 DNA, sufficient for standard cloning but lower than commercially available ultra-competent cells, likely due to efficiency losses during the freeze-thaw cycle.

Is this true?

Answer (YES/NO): YES